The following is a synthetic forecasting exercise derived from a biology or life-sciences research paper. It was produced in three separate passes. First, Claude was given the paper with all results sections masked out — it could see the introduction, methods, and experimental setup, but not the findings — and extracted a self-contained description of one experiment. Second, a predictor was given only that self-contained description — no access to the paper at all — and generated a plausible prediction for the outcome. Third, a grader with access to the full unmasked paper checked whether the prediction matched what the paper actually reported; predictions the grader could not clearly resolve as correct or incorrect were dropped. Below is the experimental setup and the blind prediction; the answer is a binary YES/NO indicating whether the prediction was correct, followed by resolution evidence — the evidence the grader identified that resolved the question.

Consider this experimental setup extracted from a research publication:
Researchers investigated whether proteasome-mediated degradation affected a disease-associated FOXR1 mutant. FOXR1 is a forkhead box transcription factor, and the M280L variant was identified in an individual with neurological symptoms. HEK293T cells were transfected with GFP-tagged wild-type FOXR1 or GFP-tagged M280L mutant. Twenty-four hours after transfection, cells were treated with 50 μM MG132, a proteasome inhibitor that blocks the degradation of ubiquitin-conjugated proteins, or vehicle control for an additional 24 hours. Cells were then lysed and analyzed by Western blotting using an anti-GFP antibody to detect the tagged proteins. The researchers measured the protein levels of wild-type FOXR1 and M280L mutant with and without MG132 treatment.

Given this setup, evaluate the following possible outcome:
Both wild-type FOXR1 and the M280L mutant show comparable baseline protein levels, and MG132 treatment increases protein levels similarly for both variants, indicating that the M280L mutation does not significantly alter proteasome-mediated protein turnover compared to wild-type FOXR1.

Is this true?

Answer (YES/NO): NO